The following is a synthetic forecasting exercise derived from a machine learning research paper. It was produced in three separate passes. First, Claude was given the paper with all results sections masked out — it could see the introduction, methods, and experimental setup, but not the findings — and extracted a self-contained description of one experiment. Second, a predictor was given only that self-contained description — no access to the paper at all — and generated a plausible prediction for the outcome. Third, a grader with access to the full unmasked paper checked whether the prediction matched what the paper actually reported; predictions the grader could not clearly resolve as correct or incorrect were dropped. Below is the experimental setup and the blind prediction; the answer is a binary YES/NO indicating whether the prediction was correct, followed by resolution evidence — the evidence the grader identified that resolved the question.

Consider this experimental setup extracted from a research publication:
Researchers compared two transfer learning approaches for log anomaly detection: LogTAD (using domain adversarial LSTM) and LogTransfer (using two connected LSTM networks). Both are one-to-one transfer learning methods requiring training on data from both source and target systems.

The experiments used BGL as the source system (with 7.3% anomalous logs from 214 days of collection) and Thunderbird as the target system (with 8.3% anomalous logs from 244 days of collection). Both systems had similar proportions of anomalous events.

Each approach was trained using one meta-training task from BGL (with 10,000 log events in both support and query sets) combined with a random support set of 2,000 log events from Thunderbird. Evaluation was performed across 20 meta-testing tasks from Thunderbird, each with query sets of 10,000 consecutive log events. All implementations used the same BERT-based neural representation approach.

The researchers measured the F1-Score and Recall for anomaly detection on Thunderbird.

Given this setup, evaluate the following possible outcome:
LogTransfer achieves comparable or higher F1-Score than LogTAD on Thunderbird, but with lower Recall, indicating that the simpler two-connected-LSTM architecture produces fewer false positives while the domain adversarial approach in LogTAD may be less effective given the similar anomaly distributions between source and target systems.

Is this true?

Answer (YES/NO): YES